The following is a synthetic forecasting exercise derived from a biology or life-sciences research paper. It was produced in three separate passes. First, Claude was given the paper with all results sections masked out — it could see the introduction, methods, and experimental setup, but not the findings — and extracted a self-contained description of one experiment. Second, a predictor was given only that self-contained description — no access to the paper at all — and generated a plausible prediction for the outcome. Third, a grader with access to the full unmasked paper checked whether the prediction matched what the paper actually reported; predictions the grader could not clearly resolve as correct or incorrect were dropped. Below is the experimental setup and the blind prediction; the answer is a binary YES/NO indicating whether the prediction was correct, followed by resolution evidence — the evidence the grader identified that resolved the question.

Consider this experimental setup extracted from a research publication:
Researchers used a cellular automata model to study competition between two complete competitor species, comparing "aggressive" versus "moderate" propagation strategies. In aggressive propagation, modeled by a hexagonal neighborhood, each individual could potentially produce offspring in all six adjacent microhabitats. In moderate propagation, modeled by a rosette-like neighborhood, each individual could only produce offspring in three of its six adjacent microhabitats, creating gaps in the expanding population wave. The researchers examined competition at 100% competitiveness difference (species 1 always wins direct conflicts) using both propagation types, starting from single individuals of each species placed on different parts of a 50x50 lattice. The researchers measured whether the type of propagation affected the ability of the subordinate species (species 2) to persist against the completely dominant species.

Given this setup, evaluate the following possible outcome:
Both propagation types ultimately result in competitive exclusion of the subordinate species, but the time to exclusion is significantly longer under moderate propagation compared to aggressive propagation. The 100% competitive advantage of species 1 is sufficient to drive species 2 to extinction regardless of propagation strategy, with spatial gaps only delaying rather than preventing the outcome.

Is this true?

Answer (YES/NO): NO